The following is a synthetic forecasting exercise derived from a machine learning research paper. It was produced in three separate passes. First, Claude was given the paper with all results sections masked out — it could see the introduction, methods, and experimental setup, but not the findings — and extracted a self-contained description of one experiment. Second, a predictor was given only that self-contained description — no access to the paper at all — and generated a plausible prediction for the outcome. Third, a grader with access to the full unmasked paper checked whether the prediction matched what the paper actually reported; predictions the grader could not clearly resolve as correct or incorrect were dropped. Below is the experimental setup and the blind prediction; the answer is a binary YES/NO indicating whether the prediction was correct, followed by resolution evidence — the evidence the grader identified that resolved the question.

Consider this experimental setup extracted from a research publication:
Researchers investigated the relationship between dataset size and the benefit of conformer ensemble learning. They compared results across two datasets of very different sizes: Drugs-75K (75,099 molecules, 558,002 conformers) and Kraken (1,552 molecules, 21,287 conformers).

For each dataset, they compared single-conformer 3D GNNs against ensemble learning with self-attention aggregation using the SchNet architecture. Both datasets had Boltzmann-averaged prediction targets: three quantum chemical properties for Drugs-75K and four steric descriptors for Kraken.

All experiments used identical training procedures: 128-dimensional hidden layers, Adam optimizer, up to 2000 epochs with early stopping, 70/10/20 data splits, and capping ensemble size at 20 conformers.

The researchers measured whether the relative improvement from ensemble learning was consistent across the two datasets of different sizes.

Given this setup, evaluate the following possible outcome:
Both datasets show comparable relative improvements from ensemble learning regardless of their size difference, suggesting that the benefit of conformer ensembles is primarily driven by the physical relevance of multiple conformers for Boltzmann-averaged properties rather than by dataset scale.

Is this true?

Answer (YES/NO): NO